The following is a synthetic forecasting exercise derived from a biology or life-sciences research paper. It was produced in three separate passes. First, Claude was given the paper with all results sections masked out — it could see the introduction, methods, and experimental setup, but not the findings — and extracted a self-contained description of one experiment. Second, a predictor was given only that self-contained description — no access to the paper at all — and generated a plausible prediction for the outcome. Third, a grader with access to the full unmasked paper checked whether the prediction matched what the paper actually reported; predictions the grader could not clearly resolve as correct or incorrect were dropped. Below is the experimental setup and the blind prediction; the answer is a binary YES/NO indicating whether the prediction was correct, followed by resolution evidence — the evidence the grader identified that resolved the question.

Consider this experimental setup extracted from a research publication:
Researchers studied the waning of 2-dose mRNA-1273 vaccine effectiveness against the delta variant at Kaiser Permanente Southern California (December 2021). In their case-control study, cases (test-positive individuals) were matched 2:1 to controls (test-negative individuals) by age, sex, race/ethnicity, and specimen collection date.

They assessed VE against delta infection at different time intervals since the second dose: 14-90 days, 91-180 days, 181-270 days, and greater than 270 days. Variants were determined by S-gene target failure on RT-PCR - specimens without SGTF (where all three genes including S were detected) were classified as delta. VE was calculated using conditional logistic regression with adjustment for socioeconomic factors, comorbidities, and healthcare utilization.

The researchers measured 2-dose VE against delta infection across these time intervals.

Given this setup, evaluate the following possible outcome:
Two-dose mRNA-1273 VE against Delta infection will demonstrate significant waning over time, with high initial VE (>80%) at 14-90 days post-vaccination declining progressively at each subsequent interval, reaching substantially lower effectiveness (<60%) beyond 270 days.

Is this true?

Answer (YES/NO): NO